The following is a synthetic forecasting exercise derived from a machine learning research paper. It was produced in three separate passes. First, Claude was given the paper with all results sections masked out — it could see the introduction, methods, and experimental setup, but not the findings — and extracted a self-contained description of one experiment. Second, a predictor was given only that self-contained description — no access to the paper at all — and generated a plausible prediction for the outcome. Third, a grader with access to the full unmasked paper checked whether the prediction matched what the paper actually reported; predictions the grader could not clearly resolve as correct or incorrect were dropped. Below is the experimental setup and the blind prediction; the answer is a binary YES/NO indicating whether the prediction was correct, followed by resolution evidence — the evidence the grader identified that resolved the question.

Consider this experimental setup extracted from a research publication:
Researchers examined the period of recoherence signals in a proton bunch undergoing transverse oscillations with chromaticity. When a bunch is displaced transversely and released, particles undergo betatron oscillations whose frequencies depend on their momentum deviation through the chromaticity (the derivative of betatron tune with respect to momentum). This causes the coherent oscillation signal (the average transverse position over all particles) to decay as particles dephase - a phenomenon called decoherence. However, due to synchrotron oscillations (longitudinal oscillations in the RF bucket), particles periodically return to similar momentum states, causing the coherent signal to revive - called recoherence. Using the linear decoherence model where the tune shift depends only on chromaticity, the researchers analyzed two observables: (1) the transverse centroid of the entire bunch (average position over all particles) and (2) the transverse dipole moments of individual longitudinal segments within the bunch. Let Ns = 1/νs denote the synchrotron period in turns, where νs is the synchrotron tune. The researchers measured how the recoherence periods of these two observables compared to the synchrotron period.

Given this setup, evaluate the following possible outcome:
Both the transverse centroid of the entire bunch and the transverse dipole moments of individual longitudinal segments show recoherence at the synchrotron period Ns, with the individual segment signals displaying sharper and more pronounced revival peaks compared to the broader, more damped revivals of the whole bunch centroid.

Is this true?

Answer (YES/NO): NO